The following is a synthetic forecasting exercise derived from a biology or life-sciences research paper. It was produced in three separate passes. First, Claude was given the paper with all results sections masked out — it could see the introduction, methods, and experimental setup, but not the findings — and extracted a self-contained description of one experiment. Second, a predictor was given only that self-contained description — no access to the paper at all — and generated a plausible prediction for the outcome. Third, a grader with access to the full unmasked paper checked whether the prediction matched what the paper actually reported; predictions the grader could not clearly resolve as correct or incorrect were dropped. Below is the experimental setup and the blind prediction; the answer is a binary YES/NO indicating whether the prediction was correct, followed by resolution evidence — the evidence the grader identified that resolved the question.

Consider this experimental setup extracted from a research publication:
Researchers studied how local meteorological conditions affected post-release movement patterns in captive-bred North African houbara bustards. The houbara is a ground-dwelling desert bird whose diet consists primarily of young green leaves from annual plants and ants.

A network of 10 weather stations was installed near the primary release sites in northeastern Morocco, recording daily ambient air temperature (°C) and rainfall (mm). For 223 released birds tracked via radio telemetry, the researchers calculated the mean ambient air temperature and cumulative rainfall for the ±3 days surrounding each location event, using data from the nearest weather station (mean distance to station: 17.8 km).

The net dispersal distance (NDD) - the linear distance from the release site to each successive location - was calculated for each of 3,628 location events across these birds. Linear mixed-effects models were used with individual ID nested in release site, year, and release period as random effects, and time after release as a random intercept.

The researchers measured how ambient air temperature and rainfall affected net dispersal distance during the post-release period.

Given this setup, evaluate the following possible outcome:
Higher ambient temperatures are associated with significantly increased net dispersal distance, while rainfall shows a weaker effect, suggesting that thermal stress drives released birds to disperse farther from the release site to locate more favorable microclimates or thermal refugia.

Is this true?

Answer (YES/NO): NO